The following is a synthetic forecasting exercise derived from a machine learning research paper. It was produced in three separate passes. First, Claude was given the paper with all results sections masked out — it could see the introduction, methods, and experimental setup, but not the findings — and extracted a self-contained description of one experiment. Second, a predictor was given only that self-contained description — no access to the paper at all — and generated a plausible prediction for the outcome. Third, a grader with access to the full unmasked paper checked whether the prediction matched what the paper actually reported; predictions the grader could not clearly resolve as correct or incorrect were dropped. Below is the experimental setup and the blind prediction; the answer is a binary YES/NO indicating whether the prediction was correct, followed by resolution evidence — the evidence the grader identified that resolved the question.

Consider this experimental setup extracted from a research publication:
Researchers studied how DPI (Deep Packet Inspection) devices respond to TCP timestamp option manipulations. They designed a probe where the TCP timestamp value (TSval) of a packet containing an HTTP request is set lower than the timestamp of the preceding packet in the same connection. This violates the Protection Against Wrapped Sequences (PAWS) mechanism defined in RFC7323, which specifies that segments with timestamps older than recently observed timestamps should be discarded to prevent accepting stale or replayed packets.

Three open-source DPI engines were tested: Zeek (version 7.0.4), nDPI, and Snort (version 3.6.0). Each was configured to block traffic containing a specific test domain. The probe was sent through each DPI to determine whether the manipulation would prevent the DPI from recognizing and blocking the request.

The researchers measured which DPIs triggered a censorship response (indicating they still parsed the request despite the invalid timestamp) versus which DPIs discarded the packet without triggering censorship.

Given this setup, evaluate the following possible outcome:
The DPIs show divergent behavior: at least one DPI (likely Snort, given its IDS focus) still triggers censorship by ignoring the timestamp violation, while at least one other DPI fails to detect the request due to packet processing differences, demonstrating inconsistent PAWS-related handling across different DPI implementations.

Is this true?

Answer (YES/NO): NO